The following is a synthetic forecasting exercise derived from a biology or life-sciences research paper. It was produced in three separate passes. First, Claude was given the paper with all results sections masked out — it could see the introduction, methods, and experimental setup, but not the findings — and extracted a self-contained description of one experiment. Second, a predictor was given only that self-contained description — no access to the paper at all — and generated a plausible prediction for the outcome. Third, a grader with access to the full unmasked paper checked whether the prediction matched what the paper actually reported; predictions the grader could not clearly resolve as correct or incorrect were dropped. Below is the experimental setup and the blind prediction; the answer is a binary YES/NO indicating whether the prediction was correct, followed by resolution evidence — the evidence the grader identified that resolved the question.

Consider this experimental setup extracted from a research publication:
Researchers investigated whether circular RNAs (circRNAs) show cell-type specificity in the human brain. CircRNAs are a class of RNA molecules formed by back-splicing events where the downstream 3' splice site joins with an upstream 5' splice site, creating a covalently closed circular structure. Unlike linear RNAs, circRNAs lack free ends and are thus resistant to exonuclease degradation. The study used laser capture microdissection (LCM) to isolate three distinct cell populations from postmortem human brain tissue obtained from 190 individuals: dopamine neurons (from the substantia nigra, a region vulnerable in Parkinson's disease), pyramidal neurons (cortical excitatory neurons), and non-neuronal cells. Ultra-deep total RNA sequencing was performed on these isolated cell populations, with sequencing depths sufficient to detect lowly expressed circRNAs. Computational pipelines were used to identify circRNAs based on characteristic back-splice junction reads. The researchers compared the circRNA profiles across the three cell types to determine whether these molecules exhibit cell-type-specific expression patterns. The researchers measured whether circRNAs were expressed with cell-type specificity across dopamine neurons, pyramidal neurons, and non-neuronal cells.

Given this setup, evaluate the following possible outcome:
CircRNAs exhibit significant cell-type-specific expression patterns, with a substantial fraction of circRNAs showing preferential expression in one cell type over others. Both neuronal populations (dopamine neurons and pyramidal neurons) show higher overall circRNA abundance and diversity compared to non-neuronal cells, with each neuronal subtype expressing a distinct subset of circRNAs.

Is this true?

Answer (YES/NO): NO